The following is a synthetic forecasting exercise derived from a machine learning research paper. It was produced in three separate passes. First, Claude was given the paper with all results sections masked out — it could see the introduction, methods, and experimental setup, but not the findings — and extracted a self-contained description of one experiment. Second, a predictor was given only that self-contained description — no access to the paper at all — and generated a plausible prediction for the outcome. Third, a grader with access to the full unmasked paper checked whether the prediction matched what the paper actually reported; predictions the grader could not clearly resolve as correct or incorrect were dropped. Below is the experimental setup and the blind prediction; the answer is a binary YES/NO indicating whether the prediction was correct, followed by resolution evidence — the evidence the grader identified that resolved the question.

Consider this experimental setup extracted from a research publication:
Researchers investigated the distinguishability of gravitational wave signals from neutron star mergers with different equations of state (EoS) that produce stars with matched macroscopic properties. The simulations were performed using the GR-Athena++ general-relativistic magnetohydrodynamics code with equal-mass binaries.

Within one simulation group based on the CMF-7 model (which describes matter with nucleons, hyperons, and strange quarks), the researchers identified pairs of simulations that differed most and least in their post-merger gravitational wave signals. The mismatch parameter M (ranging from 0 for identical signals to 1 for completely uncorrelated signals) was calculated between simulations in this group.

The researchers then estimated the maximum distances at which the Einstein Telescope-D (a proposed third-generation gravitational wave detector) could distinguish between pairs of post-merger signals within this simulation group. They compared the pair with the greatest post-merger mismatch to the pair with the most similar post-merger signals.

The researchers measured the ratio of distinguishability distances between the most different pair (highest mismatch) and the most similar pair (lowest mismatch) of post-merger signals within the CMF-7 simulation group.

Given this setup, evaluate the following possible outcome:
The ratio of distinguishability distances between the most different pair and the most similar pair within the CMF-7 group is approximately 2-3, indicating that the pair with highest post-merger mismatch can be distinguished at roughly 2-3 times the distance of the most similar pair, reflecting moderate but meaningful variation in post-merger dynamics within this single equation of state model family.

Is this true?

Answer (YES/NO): NO